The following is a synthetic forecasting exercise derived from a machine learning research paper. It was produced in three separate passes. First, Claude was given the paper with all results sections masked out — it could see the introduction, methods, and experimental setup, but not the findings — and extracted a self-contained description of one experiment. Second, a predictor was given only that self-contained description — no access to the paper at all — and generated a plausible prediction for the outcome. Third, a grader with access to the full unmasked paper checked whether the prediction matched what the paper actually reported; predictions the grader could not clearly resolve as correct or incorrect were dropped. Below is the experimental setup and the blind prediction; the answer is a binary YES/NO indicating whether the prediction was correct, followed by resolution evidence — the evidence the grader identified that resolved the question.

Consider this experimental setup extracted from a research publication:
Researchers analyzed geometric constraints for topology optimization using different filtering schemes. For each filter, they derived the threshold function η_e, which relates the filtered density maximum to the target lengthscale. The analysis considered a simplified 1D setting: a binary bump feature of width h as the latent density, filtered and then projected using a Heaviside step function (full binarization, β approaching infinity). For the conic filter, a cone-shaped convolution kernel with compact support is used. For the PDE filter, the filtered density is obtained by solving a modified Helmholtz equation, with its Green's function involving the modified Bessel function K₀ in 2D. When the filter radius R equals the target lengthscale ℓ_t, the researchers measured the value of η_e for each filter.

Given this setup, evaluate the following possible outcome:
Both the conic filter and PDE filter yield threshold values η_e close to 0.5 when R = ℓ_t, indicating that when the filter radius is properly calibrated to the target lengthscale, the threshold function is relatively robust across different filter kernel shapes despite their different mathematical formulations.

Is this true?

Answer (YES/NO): NO